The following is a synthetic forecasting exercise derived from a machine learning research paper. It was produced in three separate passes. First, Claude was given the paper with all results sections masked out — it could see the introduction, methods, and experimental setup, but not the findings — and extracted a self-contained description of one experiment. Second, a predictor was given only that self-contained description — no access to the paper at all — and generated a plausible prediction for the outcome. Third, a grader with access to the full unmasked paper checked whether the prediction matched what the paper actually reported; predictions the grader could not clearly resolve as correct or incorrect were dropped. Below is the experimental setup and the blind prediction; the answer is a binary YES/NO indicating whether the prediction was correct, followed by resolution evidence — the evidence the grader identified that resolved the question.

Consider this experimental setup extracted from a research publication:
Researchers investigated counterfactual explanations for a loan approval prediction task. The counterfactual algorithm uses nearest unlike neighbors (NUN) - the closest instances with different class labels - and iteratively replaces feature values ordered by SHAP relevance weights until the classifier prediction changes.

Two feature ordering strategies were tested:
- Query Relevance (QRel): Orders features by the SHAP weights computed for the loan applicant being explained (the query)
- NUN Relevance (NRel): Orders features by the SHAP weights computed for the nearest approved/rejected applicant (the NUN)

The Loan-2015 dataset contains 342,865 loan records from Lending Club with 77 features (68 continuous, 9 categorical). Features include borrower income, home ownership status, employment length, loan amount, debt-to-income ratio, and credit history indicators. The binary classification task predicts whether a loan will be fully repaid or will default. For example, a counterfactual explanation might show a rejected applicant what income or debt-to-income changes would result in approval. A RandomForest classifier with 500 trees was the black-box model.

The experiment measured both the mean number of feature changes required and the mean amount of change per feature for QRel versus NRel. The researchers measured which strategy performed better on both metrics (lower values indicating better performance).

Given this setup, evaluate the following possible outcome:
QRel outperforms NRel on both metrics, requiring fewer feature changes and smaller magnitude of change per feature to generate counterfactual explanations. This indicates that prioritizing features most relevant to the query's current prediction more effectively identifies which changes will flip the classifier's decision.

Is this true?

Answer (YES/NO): NO